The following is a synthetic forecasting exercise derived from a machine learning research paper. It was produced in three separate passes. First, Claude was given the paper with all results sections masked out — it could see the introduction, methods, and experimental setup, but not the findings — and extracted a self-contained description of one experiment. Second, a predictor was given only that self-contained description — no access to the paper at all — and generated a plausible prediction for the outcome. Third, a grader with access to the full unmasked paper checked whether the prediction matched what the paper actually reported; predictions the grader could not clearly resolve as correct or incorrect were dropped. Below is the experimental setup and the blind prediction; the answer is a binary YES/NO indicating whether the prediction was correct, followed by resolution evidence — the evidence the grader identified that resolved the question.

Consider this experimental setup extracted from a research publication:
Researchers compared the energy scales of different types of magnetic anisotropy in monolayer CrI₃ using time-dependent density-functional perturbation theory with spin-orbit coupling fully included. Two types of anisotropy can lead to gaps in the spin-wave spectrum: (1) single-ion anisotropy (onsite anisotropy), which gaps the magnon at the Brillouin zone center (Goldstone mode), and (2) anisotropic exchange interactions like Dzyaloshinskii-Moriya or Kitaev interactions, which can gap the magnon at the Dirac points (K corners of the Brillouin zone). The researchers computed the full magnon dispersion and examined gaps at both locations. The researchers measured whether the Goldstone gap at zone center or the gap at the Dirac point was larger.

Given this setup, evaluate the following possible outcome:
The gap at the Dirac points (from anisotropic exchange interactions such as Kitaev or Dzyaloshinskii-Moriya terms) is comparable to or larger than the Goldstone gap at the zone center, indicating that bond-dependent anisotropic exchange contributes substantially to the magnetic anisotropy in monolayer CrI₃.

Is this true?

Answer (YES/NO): NO